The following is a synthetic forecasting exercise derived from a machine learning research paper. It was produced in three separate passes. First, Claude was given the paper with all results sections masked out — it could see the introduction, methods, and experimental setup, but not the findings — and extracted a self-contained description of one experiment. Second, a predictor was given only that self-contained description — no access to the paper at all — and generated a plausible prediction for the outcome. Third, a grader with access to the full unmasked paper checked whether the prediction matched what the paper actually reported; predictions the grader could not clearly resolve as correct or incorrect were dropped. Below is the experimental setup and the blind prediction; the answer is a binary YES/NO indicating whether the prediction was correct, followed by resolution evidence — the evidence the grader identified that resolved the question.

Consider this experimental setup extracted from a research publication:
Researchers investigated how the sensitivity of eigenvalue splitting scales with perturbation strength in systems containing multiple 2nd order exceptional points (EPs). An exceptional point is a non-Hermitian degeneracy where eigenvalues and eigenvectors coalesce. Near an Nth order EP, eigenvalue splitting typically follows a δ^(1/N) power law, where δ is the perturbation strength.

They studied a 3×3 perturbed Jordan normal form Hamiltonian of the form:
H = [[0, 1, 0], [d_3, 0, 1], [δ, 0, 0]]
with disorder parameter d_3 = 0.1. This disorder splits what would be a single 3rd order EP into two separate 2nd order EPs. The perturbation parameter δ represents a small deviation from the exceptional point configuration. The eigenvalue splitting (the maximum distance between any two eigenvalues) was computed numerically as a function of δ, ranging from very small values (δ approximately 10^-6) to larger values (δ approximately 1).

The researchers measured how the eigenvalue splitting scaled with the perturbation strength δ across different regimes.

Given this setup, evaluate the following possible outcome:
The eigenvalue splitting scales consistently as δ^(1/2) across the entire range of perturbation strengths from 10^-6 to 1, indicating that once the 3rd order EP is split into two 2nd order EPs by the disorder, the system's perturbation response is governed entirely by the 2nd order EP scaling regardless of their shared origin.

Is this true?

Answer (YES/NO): NO